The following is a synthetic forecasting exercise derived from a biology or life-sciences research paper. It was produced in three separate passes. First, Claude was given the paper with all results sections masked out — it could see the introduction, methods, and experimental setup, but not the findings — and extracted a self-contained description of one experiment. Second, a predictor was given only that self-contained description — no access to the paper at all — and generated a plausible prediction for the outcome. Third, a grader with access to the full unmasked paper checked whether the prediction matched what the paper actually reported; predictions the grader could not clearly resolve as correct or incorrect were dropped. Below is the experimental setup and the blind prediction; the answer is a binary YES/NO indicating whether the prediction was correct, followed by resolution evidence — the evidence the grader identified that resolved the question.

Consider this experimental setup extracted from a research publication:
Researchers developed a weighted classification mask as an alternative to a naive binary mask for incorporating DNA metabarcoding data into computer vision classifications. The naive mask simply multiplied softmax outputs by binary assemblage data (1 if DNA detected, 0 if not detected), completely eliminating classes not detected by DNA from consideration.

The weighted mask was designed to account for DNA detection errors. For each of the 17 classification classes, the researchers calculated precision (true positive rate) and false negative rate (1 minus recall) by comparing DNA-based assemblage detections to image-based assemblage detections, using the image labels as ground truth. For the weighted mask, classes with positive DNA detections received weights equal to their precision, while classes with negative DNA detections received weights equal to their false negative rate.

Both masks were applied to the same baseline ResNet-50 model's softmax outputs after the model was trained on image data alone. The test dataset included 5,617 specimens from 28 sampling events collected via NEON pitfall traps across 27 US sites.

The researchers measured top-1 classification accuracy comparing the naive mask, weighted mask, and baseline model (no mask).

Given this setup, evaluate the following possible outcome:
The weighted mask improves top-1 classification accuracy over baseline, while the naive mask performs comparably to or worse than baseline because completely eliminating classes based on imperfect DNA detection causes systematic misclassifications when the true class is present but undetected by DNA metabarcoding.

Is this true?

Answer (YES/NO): NO